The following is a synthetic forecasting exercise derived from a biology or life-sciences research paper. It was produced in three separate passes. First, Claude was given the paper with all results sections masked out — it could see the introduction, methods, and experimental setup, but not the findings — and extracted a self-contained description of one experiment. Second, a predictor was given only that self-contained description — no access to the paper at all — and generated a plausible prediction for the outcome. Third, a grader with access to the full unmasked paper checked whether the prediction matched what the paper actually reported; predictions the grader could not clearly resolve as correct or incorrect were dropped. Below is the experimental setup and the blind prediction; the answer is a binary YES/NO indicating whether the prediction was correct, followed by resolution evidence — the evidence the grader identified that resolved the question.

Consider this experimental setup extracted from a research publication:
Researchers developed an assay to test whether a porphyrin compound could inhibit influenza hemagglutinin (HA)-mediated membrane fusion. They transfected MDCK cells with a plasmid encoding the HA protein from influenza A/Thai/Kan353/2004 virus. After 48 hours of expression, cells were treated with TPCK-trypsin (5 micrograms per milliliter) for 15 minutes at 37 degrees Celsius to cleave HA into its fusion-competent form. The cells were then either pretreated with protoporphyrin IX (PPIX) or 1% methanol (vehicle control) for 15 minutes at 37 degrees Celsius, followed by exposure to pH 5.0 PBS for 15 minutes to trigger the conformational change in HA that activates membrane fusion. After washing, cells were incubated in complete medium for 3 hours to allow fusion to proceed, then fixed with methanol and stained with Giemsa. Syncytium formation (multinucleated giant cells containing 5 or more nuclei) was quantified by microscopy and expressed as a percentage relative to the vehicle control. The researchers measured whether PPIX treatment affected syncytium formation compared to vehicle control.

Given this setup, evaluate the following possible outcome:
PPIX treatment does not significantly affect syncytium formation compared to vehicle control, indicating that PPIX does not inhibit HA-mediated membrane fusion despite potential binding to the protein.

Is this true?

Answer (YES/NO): NO